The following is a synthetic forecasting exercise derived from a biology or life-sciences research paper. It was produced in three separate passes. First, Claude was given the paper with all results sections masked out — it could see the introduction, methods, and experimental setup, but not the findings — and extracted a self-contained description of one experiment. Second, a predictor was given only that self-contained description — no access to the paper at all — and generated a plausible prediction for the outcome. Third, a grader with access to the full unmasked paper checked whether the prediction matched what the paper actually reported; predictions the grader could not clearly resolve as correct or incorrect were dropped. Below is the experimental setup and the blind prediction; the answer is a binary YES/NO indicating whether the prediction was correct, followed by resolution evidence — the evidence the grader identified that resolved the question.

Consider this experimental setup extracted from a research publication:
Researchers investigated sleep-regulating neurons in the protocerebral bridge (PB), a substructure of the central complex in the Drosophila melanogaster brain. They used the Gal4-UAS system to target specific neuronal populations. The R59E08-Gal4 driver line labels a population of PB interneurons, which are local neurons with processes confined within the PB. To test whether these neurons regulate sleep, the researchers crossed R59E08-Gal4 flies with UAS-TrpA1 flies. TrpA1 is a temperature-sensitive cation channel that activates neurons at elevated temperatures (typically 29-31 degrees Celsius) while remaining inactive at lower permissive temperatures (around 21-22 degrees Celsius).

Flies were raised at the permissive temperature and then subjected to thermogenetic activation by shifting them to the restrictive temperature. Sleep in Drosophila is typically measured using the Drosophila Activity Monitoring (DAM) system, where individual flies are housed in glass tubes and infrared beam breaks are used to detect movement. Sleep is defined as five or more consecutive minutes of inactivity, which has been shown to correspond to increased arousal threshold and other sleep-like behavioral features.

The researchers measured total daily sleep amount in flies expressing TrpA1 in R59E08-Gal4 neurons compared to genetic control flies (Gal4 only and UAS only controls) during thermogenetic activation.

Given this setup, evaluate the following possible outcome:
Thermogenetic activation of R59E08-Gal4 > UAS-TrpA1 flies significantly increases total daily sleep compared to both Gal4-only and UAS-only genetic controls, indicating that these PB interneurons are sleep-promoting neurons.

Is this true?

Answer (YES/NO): YES